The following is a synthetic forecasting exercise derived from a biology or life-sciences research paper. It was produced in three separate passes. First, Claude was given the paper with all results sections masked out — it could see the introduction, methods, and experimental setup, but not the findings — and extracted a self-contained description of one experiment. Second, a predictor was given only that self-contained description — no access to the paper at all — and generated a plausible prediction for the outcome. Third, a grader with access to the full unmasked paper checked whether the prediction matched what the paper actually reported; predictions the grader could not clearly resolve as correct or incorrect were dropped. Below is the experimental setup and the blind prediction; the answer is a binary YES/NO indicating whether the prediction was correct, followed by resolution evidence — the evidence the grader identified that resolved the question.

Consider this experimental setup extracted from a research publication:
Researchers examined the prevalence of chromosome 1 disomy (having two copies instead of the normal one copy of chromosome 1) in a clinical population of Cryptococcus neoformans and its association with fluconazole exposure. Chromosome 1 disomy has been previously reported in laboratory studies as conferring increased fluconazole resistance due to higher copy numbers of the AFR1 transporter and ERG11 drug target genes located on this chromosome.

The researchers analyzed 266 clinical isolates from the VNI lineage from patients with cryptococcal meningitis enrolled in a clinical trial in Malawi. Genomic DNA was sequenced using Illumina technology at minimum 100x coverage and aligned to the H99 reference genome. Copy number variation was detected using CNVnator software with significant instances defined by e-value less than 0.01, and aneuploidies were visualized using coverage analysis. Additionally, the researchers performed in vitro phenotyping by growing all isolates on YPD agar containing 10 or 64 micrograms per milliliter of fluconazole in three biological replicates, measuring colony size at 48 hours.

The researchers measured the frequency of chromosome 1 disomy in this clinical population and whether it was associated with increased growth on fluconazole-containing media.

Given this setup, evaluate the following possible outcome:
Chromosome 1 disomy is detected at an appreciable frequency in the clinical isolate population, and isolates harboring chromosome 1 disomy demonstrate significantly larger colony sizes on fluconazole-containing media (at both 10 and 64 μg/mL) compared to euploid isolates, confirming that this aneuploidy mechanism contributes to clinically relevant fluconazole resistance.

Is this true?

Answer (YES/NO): NO